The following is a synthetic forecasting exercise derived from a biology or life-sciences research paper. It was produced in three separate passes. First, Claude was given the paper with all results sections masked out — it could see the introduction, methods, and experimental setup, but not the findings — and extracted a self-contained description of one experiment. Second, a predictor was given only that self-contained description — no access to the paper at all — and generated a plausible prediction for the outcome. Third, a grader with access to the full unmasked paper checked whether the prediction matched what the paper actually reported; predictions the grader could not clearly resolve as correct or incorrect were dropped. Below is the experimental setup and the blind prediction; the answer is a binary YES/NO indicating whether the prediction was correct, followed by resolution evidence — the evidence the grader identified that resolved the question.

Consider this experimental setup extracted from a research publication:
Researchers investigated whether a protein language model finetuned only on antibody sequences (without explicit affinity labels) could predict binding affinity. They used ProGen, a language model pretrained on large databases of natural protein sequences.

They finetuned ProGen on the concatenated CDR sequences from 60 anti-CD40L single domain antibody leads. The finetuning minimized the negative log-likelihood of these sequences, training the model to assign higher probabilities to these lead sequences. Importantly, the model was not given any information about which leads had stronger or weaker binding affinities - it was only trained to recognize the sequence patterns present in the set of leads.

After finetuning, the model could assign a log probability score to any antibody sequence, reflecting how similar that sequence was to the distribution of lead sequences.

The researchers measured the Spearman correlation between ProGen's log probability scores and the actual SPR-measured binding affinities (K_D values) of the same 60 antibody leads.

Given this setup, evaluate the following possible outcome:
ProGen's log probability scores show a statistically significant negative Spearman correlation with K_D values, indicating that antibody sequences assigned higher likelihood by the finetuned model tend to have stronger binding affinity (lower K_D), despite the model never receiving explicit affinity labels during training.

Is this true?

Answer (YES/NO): YES